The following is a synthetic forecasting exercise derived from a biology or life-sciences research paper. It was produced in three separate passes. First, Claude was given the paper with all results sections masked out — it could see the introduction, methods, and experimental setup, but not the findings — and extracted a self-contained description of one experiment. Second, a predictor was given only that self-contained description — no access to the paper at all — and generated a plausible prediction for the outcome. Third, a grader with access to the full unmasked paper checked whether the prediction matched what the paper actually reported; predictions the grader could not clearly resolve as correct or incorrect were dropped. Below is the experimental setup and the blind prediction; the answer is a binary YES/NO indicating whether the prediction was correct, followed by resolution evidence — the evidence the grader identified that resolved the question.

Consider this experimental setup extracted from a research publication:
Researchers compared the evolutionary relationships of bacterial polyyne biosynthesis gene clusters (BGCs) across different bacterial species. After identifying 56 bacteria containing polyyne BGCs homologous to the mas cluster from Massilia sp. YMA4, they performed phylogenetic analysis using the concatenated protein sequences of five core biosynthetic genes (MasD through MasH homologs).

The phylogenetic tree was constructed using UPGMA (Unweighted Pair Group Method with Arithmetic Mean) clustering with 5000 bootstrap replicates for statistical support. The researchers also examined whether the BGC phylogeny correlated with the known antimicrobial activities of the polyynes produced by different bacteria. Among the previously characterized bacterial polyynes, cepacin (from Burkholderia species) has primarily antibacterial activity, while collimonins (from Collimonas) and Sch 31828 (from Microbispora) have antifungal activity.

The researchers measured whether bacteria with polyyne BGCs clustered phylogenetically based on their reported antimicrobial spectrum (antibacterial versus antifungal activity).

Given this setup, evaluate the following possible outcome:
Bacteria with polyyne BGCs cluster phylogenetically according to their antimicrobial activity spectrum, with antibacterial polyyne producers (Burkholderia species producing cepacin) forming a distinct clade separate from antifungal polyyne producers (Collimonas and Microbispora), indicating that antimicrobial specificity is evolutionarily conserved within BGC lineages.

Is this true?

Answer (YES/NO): NO